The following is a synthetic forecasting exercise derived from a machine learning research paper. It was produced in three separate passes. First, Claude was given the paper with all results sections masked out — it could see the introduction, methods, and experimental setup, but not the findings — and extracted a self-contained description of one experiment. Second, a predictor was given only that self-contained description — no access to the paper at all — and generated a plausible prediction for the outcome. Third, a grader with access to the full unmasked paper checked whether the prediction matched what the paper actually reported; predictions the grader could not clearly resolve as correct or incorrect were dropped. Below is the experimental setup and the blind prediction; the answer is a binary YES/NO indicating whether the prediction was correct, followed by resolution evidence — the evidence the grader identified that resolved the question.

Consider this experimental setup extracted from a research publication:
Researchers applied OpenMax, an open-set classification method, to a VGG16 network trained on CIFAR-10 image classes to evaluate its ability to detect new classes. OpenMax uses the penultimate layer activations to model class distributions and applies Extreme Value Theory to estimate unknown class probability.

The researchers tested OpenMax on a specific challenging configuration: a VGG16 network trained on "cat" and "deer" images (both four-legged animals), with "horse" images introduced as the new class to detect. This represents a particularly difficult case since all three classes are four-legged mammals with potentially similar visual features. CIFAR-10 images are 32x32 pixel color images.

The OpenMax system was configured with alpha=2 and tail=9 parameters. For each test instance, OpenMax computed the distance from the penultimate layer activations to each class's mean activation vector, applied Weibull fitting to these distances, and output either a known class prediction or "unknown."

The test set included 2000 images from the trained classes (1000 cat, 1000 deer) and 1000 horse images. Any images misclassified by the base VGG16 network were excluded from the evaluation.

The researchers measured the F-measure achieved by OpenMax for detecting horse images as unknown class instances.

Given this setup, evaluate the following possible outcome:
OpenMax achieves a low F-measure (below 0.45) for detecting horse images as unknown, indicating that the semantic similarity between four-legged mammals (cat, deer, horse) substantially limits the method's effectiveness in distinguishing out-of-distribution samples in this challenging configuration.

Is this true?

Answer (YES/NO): YES